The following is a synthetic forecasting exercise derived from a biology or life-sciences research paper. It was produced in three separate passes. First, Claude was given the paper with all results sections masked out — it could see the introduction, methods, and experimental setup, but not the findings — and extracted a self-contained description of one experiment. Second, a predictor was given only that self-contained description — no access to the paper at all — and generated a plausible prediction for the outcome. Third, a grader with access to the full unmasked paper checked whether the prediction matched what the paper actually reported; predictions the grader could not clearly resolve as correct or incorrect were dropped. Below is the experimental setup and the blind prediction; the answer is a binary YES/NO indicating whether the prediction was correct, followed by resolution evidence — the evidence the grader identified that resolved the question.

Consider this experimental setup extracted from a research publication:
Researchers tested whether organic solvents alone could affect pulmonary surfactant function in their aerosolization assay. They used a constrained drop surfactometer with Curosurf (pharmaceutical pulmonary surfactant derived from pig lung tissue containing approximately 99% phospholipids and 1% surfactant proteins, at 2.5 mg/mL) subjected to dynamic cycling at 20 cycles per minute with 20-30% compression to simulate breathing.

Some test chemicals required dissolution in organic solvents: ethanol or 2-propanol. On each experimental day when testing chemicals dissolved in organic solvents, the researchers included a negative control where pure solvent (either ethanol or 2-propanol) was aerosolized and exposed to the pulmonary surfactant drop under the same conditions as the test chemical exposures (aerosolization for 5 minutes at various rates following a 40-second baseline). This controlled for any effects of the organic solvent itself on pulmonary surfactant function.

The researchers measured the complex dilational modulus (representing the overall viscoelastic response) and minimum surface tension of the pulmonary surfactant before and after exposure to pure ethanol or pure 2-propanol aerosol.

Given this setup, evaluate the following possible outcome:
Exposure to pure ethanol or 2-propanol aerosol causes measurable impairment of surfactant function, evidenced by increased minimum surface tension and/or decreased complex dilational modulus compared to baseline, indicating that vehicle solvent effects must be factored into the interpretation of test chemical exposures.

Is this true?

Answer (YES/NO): NO